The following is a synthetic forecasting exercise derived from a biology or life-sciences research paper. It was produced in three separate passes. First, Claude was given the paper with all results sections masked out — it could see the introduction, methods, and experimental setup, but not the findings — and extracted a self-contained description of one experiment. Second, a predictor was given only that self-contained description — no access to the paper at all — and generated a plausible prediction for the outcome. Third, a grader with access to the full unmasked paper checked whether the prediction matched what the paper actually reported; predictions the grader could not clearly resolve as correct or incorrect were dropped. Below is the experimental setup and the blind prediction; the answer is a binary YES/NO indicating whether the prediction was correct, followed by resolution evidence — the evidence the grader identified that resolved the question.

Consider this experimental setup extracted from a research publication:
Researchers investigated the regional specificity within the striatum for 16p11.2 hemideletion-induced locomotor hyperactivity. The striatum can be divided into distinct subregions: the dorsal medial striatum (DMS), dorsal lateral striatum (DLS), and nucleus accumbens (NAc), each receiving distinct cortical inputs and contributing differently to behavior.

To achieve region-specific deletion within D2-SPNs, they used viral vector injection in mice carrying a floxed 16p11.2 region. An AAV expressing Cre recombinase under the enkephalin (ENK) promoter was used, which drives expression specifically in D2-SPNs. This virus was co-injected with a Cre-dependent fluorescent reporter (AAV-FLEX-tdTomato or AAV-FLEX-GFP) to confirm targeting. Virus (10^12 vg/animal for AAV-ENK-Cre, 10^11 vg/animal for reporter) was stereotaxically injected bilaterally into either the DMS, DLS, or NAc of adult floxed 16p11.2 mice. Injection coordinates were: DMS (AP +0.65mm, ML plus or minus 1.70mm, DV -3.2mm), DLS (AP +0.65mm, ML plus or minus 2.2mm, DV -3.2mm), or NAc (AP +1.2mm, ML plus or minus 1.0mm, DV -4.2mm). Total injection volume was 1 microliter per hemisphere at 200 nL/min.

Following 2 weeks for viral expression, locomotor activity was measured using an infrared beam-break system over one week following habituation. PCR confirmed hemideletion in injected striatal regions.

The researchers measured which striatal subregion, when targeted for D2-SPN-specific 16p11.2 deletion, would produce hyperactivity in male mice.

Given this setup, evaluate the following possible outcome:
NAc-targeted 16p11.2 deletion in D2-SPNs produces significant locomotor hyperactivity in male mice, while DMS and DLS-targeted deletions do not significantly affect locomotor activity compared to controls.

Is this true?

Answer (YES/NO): NO